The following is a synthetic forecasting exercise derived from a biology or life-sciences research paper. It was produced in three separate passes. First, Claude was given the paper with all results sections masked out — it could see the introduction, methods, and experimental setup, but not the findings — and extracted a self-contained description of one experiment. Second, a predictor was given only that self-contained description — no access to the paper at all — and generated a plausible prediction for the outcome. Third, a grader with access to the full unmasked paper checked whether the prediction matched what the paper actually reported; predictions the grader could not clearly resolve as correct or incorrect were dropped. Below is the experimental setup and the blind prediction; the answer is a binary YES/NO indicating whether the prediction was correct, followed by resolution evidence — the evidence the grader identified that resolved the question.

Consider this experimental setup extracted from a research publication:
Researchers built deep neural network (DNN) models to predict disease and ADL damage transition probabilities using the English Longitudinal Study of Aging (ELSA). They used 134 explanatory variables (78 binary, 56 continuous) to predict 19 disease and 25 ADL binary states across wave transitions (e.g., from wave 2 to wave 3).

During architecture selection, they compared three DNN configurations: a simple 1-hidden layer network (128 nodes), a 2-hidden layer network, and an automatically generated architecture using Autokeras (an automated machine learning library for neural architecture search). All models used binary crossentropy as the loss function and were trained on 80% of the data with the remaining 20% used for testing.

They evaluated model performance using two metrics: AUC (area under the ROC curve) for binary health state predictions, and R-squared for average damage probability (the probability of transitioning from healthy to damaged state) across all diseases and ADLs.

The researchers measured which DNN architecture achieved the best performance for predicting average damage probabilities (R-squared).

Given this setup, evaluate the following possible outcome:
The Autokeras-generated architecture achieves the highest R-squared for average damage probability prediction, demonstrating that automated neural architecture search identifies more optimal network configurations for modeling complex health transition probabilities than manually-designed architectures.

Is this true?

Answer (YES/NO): NO